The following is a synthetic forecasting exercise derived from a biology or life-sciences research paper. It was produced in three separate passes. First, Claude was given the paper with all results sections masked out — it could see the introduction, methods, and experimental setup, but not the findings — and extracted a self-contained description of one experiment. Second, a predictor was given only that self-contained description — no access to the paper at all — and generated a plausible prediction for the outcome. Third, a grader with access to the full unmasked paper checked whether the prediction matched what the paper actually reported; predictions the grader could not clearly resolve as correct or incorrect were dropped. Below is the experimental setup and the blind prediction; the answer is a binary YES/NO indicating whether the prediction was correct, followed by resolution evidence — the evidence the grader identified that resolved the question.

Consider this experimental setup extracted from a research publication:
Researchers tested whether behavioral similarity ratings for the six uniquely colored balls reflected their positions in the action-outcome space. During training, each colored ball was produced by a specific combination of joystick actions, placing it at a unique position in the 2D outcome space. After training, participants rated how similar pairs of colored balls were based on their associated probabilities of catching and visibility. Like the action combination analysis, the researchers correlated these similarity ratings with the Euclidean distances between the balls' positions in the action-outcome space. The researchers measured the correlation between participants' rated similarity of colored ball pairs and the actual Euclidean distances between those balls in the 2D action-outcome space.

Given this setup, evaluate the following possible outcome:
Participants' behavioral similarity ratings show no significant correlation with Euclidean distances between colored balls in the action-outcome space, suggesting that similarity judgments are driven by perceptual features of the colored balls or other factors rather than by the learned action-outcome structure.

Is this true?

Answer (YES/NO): NO